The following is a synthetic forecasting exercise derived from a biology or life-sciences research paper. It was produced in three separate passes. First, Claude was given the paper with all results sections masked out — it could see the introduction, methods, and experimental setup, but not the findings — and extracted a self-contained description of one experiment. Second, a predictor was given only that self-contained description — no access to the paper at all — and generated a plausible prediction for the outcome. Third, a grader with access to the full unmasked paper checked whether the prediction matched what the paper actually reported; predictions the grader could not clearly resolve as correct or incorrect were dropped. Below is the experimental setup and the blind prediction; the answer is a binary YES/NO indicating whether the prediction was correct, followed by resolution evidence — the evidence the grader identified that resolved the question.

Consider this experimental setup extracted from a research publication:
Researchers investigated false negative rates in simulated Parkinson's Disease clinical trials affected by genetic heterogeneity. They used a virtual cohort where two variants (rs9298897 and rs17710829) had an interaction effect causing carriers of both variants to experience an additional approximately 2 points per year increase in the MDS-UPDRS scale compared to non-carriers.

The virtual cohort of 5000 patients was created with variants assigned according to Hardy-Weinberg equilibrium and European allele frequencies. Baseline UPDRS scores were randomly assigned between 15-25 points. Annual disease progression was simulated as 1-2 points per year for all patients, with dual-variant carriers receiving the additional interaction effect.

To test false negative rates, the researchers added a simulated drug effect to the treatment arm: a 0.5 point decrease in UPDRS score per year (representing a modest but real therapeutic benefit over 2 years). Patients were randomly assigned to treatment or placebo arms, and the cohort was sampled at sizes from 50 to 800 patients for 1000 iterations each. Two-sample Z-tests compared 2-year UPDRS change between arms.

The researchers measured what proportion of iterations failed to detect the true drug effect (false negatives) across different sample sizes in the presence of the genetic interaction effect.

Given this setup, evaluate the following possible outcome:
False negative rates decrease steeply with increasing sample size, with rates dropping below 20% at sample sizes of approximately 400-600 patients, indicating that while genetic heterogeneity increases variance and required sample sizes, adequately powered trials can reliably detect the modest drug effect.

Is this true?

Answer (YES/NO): NO